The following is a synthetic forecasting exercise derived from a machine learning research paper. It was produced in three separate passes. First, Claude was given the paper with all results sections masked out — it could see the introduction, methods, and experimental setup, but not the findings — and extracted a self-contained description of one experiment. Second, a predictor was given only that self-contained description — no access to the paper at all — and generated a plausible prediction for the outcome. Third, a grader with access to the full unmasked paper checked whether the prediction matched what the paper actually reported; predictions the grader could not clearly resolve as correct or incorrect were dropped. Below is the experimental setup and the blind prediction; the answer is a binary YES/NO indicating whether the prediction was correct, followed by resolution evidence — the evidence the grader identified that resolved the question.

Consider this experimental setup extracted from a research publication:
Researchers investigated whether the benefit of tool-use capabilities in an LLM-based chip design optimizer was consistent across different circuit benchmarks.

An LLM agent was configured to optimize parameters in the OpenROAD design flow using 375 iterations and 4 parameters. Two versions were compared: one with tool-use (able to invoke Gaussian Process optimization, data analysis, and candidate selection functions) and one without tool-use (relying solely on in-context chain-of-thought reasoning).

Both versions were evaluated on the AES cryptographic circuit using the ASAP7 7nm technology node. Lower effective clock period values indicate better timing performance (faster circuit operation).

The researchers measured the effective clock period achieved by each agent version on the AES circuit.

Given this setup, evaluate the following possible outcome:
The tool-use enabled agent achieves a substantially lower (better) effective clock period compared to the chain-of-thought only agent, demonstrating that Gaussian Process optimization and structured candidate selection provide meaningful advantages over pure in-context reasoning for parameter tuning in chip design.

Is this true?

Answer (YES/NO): NO